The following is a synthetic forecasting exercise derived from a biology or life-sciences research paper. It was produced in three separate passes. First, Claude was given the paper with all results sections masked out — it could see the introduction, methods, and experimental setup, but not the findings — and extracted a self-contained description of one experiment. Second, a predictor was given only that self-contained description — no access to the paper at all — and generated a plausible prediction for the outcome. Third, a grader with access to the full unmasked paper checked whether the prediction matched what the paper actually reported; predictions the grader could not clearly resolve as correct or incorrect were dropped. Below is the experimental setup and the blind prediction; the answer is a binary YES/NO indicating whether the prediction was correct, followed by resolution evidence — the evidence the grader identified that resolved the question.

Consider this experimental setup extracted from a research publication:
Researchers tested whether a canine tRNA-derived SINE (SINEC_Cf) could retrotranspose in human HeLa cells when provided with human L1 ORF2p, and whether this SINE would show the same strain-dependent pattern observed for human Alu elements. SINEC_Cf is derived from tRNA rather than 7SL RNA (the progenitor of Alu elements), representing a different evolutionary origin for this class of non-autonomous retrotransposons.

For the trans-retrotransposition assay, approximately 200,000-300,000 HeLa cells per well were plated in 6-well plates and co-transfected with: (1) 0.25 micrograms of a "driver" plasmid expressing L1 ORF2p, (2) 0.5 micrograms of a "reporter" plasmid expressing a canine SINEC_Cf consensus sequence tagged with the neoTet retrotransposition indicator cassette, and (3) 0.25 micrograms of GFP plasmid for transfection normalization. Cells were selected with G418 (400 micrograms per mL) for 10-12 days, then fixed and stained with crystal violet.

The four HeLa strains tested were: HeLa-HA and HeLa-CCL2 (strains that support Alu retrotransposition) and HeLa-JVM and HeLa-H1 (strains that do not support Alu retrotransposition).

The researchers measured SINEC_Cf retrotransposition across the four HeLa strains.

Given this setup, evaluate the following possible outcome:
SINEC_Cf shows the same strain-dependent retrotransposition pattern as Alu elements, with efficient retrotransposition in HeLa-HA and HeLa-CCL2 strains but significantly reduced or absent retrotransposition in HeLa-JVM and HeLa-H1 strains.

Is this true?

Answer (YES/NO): YES